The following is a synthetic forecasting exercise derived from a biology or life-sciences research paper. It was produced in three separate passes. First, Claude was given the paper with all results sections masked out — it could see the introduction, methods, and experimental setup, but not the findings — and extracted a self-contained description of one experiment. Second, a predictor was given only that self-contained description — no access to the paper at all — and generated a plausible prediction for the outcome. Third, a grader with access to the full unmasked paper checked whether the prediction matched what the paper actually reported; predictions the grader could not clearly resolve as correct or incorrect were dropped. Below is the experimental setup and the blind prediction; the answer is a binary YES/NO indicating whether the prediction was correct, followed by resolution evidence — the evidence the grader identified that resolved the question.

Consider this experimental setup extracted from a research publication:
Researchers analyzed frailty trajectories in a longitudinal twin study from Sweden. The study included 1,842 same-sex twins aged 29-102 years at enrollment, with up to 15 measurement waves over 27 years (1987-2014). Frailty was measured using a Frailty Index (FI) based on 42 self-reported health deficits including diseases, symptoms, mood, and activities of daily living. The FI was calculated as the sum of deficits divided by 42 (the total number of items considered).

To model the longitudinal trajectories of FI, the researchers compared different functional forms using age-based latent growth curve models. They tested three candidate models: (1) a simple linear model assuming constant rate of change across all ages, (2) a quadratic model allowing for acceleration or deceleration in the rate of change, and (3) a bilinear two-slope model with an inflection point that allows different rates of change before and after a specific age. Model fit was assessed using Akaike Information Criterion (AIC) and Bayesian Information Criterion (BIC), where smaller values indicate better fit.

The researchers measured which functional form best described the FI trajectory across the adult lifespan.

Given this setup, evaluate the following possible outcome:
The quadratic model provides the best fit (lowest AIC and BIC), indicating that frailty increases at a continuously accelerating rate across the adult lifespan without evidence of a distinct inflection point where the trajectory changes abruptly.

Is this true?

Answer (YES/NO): NO